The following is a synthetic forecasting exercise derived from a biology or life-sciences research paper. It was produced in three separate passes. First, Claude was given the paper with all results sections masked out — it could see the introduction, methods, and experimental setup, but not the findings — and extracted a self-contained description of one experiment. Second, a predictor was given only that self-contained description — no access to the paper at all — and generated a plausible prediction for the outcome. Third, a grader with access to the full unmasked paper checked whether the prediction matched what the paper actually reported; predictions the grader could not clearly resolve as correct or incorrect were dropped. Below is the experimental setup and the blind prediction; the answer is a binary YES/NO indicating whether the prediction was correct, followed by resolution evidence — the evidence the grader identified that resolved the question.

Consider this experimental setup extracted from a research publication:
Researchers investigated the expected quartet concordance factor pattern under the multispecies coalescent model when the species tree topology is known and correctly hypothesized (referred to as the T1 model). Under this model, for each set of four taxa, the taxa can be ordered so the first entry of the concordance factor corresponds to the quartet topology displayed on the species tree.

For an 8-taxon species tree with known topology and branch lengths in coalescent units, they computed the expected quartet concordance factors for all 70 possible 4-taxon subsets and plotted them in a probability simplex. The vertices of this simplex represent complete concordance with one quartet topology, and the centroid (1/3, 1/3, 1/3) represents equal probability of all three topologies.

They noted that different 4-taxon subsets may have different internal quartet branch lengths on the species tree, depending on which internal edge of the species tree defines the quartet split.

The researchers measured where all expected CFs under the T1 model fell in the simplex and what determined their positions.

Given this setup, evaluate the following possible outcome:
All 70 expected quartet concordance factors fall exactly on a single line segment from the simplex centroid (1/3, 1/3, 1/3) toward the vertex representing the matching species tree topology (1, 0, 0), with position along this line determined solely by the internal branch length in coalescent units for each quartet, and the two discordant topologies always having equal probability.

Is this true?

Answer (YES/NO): YES